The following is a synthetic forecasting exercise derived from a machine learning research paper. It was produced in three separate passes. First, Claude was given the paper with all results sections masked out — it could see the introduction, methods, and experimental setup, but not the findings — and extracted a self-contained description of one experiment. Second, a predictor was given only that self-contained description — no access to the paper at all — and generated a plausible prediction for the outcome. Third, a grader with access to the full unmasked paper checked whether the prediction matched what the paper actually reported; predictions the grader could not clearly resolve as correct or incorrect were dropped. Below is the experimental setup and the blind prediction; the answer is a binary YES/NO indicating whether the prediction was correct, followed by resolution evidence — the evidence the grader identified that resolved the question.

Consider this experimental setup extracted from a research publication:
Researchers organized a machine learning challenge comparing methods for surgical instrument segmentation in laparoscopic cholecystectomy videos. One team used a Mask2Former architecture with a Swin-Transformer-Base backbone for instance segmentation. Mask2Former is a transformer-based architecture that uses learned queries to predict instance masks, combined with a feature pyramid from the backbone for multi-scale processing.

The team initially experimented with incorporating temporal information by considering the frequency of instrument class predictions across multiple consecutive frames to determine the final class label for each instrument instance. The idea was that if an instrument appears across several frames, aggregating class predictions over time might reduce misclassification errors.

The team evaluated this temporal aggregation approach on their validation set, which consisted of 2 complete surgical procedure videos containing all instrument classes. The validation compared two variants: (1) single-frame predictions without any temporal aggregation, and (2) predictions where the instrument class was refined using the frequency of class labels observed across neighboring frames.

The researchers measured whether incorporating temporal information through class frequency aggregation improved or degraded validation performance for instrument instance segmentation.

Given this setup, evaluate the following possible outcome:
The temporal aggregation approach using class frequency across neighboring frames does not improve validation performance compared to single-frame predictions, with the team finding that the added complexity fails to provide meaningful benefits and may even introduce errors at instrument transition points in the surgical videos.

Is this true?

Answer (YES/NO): YES